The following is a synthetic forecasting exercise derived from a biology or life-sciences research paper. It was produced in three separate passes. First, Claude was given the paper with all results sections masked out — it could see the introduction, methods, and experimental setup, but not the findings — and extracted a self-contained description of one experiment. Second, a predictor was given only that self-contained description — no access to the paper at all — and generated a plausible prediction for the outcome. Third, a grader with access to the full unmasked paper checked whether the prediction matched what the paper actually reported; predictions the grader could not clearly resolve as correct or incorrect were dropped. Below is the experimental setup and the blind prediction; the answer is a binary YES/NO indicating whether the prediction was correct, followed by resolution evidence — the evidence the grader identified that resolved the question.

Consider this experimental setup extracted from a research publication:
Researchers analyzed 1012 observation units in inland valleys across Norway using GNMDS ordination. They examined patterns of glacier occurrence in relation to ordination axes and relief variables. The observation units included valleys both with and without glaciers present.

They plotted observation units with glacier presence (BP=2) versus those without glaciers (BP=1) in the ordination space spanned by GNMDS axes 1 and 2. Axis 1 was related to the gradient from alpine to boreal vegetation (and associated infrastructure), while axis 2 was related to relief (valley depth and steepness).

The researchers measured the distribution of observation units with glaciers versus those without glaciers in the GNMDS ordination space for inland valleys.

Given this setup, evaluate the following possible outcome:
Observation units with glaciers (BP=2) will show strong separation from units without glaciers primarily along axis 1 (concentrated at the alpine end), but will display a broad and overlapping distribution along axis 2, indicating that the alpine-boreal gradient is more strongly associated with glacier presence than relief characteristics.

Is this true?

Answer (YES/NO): NO